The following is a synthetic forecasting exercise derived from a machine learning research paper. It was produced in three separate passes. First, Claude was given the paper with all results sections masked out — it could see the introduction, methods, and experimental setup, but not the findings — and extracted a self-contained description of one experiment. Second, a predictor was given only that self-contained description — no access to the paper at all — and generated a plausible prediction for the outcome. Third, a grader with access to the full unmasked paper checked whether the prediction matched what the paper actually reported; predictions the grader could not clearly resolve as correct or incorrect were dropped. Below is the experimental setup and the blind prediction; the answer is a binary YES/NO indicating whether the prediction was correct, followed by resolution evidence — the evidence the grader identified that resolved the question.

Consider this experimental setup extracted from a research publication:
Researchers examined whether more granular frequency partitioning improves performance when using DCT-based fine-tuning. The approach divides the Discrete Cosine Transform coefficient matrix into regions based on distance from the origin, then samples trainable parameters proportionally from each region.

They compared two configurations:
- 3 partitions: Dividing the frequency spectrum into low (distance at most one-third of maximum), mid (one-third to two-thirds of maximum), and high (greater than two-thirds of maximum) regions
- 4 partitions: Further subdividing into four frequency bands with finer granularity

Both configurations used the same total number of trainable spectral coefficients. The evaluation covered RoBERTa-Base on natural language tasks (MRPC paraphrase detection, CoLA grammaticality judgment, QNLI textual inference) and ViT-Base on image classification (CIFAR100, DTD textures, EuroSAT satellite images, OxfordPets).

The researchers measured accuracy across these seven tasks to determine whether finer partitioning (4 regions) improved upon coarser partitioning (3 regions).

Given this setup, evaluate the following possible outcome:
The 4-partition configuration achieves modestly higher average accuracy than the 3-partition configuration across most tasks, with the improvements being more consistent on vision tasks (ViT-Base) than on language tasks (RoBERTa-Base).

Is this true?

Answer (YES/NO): NO